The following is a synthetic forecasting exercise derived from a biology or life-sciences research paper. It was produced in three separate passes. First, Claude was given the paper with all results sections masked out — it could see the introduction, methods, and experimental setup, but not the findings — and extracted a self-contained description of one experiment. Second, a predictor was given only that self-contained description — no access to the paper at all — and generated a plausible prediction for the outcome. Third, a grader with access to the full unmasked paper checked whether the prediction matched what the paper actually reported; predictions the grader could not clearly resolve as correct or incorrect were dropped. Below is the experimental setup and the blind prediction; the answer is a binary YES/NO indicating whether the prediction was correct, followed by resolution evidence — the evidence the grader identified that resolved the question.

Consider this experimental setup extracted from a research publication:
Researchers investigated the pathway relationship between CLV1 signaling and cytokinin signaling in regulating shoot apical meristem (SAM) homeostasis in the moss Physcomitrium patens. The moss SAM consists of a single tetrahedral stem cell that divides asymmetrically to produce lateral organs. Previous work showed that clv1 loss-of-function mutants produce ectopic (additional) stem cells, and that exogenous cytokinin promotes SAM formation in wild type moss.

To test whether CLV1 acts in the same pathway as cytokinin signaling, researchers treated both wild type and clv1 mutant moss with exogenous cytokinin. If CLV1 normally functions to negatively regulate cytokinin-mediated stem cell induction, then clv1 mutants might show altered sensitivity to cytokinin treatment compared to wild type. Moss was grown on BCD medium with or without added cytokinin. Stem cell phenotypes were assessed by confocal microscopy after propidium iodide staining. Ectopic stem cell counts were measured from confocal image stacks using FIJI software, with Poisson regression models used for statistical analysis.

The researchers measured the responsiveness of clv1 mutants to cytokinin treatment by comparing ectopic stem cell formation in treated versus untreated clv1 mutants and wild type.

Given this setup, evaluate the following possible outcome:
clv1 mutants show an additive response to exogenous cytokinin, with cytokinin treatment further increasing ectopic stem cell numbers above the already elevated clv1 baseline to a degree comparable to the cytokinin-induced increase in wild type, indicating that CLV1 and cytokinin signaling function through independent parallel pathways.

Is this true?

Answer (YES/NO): NO